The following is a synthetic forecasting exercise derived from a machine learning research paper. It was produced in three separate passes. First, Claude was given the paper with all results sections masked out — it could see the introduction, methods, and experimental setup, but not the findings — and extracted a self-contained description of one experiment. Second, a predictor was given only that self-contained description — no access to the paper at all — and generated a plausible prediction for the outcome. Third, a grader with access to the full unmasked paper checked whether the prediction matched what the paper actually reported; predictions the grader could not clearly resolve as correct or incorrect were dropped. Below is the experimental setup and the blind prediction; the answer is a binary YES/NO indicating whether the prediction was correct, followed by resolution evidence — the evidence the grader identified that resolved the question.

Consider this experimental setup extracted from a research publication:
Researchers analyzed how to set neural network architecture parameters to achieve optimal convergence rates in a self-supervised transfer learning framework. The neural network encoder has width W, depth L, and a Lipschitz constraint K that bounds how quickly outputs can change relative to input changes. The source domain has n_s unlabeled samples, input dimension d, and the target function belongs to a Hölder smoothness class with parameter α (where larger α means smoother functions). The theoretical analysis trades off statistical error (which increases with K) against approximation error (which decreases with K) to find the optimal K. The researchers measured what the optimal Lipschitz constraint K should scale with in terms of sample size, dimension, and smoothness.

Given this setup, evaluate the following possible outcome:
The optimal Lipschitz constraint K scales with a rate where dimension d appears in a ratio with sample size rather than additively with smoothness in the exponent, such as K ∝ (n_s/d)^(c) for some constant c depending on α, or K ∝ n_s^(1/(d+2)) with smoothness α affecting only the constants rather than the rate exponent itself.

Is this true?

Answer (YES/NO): NO